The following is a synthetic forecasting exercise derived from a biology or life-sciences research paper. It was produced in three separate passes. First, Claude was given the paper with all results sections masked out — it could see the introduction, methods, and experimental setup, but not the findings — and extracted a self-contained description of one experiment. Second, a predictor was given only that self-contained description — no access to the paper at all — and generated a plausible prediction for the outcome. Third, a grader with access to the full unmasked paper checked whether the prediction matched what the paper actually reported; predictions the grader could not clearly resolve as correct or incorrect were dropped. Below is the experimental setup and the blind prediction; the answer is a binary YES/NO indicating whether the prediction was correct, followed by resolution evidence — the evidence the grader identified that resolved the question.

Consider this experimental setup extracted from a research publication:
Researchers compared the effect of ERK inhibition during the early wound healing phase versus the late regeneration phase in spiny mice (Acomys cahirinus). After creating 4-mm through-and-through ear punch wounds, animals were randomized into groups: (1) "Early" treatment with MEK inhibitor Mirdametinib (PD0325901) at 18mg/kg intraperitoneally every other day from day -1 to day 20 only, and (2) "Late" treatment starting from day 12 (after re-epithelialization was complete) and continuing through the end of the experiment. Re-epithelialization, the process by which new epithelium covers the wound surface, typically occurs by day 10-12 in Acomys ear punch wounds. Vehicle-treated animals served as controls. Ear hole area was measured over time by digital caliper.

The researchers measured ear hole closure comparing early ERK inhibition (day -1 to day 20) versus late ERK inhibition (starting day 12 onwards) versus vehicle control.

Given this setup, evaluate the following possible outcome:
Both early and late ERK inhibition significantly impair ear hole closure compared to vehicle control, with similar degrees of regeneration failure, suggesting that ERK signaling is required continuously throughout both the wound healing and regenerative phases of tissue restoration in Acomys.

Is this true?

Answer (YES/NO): NO